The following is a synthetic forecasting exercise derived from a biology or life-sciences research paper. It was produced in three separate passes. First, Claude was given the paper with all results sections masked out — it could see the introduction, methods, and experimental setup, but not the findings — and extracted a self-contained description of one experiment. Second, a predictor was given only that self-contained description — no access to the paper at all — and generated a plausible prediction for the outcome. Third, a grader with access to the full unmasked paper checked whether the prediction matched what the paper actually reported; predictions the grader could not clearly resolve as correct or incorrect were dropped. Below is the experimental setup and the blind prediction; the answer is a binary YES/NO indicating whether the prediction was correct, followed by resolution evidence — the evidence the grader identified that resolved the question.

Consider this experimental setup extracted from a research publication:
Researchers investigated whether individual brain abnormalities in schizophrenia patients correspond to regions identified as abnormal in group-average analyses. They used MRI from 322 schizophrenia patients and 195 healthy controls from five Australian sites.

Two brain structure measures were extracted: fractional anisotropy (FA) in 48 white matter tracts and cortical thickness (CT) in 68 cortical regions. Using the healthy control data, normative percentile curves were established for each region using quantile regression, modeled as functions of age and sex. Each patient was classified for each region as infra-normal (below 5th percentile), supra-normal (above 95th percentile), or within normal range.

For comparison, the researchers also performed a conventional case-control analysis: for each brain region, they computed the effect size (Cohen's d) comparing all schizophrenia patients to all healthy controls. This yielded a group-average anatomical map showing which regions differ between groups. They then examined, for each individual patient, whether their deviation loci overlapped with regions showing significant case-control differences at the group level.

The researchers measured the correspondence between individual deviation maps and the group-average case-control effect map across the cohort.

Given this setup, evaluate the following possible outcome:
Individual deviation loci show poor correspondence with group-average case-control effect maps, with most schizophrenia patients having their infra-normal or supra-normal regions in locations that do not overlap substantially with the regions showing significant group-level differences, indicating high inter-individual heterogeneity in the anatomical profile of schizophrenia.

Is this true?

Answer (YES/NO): YES